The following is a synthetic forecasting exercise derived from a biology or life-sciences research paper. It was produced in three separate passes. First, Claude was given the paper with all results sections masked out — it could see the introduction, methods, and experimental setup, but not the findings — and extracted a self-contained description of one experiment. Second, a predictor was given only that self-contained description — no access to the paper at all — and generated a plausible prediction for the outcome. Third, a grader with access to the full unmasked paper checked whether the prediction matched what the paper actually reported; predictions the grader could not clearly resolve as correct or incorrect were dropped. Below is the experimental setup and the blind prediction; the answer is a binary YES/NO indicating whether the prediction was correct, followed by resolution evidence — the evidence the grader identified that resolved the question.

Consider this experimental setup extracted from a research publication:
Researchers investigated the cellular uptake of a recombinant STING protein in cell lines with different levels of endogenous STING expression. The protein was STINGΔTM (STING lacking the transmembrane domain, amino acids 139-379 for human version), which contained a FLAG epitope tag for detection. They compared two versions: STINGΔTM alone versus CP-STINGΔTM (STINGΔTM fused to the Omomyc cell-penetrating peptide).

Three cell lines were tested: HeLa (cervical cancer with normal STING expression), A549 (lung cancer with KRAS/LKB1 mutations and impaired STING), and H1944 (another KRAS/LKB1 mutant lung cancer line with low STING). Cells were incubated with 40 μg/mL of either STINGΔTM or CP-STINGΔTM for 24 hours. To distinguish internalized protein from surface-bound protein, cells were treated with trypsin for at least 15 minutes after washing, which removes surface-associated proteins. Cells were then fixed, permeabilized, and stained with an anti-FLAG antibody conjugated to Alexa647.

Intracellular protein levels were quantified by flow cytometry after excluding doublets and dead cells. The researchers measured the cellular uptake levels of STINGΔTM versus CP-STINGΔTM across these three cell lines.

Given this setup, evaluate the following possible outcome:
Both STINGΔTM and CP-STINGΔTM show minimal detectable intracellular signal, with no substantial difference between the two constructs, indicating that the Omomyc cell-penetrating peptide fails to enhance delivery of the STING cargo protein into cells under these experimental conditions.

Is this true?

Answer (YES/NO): NO